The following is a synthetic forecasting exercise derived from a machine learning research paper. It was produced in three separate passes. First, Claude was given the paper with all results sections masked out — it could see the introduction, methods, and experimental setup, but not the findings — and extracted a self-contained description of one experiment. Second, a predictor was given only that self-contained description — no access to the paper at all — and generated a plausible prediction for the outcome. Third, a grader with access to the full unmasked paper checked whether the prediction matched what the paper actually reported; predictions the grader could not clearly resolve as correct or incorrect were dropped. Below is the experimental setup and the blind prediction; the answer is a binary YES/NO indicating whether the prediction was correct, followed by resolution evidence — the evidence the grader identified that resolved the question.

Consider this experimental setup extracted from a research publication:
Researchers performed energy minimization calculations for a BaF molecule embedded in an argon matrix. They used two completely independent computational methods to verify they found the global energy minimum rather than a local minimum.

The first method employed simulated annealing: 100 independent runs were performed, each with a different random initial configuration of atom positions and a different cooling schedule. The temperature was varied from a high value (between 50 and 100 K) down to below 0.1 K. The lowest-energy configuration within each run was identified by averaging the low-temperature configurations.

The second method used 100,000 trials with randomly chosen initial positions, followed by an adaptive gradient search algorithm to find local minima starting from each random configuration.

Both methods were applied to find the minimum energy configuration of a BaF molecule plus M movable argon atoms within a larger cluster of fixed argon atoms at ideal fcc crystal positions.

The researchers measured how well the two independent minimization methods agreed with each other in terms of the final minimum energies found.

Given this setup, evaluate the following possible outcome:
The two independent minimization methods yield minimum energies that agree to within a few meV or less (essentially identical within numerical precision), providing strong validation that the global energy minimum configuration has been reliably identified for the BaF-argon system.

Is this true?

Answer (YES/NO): YES